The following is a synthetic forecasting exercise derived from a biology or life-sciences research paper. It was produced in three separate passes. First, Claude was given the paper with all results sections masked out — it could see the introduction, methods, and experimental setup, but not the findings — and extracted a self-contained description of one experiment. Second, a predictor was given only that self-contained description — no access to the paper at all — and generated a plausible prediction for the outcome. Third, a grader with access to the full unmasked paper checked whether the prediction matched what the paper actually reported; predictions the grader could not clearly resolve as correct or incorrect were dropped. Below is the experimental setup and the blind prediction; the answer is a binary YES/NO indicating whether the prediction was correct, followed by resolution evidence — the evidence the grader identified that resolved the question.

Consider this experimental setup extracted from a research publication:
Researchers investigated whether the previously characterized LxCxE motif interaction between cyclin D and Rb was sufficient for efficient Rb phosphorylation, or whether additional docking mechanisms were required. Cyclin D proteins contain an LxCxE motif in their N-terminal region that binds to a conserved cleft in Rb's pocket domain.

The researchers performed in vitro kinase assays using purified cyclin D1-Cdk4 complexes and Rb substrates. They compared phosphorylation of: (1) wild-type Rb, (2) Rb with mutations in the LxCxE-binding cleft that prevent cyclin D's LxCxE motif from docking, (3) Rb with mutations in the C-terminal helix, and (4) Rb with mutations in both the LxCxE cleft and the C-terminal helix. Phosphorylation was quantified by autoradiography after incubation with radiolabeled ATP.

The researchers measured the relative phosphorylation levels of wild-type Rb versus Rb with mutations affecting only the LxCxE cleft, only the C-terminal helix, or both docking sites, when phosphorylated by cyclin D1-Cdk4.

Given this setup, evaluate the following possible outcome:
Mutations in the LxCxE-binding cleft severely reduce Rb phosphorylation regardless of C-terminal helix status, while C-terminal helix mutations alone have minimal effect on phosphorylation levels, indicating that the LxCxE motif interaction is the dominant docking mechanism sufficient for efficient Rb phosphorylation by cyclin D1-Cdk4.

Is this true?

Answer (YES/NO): NO